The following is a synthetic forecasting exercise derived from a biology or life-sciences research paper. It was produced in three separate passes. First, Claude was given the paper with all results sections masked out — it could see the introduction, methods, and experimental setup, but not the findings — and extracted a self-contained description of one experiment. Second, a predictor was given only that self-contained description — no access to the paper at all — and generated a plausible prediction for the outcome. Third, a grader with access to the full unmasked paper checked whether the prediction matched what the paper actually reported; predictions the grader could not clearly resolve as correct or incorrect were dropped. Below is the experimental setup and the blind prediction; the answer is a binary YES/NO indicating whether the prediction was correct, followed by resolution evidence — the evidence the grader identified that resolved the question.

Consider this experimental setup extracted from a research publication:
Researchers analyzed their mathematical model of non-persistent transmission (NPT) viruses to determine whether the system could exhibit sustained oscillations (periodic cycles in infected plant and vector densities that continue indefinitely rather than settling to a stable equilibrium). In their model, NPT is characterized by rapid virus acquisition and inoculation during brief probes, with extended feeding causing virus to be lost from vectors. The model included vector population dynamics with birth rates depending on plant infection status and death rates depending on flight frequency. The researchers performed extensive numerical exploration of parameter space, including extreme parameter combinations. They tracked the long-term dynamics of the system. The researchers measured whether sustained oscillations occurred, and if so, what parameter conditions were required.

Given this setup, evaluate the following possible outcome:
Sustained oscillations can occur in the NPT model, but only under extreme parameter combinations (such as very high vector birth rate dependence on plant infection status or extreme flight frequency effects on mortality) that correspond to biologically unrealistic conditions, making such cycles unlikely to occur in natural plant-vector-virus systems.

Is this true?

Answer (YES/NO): YES